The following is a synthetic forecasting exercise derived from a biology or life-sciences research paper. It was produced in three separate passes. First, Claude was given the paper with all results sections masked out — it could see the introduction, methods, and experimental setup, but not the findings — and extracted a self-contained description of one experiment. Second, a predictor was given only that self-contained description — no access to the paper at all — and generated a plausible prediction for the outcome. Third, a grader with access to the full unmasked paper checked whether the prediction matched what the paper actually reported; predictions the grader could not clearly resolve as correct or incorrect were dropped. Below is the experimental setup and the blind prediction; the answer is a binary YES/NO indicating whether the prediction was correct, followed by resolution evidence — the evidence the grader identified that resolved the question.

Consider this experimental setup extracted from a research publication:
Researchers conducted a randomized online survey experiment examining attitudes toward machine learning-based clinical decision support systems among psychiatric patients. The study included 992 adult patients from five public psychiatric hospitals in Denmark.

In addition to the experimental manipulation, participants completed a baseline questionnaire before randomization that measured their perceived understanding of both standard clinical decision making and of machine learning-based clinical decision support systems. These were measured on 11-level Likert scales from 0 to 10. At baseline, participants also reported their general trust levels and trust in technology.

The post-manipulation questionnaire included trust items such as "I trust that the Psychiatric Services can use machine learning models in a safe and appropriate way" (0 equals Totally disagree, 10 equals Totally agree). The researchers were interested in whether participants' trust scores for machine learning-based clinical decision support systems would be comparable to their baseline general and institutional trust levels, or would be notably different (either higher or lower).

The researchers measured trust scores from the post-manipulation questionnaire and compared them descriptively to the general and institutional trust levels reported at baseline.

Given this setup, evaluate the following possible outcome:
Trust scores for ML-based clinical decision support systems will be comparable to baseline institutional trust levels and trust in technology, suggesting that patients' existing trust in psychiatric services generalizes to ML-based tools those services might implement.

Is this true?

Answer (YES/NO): NO